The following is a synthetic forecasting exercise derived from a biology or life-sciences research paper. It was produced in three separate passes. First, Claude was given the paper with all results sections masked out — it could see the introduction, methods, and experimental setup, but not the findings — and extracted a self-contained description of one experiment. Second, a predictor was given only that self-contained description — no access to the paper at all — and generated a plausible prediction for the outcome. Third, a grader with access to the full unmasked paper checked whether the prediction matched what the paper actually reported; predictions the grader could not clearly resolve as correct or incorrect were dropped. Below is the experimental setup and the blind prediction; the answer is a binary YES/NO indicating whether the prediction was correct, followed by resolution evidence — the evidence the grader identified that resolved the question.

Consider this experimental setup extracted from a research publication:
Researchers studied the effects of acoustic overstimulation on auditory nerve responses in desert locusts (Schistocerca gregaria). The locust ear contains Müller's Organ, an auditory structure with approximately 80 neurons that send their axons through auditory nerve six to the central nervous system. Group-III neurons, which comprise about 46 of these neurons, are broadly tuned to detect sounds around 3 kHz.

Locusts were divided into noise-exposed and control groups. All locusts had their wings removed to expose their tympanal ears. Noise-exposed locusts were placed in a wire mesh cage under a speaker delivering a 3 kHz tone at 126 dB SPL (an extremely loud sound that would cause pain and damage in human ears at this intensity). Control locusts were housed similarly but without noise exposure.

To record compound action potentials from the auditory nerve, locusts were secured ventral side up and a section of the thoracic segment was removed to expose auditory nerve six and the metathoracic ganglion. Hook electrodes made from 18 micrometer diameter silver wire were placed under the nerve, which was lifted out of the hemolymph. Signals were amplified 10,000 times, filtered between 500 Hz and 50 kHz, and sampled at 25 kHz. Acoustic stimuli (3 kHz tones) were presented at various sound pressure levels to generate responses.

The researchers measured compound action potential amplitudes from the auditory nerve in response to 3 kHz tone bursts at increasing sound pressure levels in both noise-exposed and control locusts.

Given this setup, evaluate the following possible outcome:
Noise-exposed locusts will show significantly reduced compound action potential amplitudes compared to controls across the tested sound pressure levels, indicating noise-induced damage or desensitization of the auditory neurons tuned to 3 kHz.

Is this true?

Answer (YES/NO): NO